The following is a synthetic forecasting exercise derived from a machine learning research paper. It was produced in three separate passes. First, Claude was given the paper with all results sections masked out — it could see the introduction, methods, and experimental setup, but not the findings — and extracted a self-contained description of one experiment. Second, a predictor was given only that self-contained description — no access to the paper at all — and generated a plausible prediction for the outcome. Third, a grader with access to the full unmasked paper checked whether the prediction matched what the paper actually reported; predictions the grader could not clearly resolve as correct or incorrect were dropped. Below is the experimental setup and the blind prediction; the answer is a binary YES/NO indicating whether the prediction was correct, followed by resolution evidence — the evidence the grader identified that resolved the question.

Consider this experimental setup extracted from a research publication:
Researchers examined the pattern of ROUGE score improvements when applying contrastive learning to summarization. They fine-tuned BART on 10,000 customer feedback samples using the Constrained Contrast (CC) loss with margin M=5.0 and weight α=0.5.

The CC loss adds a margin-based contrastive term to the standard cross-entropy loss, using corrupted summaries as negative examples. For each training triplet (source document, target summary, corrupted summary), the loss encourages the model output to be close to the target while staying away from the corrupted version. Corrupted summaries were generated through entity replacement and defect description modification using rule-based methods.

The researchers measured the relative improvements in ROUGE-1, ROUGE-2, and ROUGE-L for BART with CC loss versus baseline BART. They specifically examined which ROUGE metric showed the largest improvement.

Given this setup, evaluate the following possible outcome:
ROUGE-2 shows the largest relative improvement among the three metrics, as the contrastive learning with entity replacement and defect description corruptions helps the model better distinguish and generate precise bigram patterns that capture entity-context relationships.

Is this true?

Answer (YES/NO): YES